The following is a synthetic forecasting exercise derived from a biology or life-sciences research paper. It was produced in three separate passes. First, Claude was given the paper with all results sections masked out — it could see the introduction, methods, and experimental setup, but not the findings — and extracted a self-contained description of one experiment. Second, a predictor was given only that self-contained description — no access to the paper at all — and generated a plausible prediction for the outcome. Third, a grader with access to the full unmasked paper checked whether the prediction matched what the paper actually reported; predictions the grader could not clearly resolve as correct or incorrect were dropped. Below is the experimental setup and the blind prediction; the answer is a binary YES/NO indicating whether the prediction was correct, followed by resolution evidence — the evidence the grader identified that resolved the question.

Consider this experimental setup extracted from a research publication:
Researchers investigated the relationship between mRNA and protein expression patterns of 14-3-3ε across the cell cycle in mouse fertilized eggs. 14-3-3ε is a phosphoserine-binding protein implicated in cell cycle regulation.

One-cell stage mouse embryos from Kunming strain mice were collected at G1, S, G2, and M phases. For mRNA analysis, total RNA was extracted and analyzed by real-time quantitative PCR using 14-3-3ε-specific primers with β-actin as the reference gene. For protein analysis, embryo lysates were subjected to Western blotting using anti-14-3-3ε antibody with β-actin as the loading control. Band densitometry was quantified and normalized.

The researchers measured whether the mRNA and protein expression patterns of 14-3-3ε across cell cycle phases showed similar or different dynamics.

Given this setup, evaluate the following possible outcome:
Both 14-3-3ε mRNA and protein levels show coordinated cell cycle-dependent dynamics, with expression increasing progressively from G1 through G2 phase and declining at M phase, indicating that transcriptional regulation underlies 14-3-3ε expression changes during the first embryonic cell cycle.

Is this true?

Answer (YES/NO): YES